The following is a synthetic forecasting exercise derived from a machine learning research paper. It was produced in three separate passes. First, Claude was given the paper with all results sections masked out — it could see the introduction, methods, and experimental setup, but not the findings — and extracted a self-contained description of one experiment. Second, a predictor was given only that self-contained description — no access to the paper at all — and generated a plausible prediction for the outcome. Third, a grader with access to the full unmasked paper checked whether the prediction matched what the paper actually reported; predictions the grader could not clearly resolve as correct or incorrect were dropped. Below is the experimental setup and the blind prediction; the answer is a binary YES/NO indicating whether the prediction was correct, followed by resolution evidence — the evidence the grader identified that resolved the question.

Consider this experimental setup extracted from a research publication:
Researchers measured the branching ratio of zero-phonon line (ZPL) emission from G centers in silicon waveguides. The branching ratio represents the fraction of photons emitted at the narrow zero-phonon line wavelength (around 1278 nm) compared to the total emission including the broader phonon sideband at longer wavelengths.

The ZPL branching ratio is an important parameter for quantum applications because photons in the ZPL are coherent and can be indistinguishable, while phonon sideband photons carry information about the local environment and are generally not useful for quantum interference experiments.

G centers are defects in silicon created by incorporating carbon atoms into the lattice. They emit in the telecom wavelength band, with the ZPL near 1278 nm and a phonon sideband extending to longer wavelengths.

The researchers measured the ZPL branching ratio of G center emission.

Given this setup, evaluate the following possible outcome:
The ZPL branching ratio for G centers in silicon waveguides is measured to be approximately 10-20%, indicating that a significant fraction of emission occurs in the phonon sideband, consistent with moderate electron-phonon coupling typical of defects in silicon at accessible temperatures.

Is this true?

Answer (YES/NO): YES